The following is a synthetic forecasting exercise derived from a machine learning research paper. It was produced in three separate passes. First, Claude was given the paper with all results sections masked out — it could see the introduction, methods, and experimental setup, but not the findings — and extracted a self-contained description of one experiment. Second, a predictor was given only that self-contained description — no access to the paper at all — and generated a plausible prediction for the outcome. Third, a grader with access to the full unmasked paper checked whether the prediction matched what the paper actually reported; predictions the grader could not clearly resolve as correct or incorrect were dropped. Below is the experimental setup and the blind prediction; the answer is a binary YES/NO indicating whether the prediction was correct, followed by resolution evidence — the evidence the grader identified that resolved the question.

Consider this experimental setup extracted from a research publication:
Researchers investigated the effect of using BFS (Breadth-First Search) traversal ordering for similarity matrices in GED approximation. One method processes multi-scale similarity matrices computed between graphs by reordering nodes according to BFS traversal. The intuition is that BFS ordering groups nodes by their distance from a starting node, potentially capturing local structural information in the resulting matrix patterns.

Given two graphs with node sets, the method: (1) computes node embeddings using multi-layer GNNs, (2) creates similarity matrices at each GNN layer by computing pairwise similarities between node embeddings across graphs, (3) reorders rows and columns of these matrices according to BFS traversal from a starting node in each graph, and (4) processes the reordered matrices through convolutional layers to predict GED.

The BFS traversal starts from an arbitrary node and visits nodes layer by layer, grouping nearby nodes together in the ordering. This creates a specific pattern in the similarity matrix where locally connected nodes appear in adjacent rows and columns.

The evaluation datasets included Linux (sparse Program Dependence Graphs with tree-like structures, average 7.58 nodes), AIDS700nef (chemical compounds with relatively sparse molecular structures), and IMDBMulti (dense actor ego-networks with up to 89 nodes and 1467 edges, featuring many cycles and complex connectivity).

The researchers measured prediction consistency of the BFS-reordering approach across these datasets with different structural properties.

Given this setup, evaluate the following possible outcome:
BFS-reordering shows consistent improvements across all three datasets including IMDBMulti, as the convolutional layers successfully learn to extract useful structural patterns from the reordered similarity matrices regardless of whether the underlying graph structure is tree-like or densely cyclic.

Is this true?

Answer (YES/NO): NO